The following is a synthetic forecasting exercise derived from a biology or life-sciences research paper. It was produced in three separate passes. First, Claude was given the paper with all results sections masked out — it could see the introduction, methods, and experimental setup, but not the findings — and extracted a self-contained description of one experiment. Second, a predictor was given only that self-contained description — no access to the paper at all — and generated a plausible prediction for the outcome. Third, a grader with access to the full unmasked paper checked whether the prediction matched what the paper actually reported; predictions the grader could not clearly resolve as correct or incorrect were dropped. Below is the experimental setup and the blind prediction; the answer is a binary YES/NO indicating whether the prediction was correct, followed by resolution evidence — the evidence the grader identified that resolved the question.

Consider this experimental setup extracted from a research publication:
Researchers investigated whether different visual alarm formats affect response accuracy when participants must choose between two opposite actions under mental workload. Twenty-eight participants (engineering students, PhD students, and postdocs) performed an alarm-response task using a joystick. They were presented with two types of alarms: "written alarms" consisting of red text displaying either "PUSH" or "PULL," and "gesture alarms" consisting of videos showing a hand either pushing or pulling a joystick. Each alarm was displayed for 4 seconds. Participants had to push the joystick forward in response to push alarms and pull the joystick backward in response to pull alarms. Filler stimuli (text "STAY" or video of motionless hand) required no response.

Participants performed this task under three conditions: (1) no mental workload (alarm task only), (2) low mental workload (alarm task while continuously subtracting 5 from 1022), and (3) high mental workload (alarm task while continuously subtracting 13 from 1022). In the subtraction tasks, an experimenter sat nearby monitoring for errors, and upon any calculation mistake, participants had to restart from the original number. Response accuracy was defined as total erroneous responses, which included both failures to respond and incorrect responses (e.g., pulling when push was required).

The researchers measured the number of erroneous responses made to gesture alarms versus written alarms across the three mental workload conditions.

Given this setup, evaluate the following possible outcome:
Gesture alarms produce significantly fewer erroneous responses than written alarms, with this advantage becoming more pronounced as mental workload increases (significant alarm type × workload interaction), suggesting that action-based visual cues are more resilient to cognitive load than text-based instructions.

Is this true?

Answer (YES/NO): NO